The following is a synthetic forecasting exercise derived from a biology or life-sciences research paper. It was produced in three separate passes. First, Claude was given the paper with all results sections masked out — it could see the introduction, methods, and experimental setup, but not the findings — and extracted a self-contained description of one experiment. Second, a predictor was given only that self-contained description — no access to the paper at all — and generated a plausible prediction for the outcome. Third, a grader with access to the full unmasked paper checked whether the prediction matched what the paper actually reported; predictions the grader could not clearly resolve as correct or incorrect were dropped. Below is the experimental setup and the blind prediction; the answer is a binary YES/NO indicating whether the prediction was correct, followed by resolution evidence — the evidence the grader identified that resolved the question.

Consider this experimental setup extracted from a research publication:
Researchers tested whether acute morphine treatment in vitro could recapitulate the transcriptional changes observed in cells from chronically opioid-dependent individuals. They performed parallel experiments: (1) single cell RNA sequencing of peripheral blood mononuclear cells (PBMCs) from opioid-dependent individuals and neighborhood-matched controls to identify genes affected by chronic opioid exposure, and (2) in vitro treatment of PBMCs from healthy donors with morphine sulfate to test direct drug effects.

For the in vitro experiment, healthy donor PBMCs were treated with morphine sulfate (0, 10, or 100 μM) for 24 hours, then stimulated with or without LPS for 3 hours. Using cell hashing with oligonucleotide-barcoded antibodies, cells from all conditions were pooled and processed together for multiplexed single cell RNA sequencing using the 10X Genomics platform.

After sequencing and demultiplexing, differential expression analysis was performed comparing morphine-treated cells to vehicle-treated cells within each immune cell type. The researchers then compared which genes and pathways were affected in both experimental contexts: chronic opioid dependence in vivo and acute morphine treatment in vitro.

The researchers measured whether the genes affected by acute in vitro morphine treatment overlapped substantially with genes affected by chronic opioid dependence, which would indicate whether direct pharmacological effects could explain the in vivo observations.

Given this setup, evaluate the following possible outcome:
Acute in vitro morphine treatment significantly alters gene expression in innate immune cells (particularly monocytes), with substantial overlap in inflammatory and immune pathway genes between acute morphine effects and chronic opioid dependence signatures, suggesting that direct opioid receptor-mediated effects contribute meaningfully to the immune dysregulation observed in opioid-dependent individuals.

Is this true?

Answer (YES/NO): NO